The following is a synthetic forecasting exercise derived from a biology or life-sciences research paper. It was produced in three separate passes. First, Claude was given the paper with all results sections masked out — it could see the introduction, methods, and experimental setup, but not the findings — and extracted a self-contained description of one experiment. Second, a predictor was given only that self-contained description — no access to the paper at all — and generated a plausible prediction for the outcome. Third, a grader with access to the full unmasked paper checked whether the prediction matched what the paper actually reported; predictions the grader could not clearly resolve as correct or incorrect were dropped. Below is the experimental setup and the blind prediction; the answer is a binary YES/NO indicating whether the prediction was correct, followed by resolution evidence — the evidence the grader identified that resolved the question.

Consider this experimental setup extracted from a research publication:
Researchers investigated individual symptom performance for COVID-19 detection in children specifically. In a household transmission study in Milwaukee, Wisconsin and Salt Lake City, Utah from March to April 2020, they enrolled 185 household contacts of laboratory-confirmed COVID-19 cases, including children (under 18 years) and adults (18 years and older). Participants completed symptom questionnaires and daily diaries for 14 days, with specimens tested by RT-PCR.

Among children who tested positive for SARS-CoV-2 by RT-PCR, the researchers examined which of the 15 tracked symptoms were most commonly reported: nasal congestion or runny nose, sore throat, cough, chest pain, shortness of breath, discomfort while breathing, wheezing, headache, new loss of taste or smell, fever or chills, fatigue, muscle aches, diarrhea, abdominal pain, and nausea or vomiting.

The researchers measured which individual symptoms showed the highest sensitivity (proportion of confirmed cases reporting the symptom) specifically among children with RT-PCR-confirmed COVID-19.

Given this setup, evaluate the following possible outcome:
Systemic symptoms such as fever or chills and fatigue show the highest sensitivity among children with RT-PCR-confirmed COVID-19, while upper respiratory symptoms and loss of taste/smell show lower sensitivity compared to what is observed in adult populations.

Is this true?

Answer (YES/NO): NO